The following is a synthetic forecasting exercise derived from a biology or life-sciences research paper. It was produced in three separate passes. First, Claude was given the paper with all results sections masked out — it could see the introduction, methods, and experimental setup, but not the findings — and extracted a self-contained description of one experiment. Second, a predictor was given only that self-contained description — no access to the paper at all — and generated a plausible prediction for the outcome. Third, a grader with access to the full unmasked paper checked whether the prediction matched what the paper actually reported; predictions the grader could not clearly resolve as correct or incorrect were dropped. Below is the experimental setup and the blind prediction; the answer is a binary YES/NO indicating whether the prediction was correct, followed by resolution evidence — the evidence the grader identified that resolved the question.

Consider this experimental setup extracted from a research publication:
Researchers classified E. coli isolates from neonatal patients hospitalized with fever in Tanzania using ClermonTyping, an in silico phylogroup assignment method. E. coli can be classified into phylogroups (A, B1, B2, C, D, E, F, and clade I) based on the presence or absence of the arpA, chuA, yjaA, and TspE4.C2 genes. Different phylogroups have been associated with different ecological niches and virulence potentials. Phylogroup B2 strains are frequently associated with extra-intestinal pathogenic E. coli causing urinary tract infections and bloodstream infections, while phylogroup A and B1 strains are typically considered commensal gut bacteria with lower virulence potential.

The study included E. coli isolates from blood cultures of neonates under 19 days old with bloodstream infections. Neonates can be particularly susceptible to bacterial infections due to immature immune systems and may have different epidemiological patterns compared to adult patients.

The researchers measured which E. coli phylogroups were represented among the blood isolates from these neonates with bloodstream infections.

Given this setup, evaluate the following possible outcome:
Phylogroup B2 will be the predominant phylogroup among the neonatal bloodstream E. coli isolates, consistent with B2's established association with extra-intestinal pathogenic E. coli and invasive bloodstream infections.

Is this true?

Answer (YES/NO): YES